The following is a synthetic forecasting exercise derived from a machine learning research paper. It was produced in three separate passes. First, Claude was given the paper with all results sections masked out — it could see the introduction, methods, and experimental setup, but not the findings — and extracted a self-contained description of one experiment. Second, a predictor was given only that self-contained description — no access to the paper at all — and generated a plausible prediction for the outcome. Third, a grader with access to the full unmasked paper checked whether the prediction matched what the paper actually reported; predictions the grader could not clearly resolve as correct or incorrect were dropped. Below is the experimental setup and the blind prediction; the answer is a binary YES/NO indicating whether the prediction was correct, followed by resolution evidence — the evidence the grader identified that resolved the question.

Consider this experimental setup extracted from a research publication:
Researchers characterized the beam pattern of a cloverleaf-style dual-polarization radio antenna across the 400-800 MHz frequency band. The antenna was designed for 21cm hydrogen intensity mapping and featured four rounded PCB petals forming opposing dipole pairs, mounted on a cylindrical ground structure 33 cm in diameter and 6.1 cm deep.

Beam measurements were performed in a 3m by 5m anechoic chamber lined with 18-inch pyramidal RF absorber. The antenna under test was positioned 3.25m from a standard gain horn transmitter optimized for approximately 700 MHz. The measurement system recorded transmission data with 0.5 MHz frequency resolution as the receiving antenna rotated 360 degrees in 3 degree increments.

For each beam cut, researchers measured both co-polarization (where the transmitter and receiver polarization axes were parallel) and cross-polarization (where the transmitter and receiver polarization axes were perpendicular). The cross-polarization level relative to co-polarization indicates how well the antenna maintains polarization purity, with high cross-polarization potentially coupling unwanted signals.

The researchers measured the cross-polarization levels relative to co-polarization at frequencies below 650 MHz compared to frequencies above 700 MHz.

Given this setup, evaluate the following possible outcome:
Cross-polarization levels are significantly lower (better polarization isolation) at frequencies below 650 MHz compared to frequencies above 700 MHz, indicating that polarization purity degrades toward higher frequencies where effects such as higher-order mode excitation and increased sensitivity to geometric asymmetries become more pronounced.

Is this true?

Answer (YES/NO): YES